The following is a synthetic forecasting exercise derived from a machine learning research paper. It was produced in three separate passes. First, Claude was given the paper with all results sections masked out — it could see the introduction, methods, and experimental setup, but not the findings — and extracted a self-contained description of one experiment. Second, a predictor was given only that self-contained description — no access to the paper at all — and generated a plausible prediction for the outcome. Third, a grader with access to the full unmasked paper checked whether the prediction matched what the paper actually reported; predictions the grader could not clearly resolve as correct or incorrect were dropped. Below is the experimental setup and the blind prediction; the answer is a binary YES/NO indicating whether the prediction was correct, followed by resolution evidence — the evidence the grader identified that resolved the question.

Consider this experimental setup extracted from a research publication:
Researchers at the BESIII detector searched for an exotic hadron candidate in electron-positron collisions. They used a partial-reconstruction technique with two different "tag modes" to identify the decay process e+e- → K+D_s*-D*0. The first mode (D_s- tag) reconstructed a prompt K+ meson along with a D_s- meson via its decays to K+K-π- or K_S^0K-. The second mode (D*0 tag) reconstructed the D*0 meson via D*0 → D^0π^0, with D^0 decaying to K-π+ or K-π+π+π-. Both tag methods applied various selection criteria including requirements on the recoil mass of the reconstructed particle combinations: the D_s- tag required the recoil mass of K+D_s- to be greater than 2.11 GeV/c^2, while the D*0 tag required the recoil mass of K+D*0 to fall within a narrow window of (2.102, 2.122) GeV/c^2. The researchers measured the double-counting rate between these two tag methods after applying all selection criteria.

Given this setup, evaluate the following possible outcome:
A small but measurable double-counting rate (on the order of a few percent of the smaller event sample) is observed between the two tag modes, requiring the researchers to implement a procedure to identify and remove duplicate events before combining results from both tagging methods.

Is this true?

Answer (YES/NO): NO